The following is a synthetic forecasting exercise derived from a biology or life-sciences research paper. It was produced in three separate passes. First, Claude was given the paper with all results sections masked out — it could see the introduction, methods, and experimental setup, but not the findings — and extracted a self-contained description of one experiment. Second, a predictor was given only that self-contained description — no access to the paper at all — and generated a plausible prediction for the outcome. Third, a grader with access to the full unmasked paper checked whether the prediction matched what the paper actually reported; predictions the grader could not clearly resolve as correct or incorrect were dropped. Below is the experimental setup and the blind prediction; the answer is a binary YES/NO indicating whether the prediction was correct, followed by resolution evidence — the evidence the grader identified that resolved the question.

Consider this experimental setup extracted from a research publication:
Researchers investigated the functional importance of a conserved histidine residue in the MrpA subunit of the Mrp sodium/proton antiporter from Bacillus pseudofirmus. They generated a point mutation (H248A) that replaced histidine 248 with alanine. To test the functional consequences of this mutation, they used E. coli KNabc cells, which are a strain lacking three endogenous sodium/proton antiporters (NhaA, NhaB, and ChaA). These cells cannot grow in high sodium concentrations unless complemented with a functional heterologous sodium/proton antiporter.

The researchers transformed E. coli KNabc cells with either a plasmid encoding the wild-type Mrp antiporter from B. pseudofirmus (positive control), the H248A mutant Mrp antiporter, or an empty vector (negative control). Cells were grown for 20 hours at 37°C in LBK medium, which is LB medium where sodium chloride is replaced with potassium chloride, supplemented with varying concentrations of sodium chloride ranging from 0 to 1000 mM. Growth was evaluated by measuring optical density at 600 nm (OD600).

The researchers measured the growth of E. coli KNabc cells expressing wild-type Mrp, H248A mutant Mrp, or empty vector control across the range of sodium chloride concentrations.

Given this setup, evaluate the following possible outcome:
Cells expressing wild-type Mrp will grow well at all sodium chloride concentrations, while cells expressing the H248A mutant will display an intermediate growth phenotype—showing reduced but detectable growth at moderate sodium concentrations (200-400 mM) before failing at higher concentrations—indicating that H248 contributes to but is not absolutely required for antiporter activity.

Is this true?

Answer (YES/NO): NO